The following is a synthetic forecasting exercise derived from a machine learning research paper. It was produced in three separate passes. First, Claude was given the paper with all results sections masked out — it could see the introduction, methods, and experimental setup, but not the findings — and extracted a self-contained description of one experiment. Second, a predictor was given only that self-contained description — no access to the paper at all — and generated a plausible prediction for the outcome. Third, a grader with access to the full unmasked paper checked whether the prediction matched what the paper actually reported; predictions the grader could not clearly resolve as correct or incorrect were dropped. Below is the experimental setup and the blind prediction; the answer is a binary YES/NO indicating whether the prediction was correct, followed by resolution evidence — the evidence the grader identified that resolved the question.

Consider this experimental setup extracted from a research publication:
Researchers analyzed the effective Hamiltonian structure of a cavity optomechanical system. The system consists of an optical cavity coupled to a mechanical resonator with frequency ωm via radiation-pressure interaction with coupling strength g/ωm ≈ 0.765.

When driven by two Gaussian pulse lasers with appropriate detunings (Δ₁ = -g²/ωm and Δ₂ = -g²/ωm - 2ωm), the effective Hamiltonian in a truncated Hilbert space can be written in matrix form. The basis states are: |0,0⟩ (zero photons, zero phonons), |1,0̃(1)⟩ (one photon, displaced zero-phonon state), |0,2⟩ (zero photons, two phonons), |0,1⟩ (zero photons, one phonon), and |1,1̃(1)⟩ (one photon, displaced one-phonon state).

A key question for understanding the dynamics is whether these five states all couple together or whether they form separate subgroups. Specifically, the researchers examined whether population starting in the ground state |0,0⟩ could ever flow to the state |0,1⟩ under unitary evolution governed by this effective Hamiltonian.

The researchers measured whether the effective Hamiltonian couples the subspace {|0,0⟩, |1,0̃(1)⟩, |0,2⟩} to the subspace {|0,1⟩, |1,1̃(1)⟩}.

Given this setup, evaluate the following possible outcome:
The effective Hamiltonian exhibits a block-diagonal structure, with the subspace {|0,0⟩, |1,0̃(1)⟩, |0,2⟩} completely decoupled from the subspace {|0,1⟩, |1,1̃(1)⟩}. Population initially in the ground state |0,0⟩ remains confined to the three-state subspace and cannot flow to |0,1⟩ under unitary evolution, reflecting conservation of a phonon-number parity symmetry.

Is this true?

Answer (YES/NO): YES